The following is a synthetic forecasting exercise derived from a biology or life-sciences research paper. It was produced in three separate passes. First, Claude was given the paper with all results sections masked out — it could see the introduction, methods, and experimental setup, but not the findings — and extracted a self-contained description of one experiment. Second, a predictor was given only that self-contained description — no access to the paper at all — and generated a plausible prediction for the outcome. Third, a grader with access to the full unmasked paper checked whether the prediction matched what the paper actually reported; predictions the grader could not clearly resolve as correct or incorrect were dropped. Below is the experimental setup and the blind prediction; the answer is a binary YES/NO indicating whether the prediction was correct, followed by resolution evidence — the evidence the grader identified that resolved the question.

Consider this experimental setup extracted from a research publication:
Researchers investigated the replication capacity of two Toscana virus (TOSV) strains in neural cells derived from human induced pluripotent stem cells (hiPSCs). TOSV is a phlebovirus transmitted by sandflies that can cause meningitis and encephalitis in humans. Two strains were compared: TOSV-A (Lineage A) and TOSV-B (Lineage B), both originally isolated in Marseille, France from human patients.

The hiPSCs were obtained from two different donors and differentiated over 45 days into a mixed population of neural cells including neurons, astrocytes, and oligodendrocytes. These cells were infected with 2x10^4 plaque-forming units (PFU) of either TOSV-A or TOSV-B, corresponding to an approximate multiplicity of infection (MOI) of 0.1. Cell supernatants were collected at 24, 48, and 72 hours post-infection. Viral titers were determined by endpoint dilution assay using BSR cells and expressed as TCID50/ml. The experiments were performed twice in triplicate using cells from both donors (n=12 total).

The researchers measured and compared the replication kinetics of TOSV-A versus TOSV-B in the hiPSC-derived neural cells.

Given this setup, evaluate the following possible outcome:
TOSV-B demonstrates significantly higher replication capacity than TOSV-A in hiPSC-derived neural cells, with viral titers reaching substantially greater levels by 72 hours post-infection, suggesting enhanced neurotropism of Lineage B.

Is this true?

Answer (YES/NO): YES